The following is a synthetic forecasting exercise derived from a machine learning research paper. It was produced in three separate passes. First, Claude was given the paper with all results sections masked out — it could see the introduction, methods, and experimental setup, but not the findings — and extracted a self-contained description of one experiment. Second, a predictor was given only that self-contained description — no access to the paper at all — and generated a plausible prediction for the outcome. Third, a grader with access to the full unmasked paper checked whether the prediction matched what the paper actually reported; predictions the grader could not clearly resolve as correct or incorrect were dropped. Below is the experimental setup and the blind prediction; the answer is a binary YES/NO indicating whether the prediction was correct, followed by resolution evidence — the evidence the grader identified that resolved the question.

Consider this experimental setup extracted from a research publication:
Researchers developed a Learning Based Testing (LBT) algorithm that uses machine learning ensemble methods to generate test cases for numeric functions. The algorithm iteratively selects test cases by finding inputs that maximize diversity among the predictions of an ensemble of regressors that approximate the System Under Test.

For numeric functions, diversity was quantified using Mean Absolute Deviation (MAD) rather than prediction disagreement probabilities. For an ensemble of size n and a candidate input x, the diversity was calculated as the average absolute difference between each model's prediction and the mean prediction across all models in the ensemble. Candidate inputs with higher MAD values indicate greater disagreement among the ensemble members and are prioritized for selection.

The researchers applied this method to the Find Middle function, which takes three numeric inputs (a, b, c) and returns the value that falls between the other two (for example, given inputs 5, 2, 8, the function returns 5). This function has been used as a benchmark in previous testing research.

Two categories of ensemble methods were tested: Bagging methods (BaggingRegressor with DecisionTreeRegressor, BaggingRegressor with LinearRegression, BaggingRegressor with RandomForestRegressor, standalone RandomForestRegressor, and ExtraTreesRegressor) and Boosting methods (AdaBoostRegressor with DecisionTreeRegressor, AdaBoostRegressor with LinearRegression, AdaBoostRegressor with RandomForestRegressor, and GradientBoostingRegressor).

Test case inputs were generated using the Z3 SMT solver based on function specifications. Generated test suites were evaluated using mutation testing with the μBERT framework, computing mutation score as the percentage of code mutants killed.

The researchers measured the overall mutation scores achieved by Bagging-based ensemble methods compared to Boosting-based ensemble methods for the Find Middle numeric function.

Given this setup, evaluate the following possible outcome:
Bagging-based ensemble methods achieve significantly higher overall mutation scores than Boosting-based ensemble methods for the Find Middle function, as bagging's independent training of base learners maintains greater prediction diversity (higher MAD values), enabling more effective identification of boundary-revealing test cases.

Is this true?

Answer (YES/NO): NO